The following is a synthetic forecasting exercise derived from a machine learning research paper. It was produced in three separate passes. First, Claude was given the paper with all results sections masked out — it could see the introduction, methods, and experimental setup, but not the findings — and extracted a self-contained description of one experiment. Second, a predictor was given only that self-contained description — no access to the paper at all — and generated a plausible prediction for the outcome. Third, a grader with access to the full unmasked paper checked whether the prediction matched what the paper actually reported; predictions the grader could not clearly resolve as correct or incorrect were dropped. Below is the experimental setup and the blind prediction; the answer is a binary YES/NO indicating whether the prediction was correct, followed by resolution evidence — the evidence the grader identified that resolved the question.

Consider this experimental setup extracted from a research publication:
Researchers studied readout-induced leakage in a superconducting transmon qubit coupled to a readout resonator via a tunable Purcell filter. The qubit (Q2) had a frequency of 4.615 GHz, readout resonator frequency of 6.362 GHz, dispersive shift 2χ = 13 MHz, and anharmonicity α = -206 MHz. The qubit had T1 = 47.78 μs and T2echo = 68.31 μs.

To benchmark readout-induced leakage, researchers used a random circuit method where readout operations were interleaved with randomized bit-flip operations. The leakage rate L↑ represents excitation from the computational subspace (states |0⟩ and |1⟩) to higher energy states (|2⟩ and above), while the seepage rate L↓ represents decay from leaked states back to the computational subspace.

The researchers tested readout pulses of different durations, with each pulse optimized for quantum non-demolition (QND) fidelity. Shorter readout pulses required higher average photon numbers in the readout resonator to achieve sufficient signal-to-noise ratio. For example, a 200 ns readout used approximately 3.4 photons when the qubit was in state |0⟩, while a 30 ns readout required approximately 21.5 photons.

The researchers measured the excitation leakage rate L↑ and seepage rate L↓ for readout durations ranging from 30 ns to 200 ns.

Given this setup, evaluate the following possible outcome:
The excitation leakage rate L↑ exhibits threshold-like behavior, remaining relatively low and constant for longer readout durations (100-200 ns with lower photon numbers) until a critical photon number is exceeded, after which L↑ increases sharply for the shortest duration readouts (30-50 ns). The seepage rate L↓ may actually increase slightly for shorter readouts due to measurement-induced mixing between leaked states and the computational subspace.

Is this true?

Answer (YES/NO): NO